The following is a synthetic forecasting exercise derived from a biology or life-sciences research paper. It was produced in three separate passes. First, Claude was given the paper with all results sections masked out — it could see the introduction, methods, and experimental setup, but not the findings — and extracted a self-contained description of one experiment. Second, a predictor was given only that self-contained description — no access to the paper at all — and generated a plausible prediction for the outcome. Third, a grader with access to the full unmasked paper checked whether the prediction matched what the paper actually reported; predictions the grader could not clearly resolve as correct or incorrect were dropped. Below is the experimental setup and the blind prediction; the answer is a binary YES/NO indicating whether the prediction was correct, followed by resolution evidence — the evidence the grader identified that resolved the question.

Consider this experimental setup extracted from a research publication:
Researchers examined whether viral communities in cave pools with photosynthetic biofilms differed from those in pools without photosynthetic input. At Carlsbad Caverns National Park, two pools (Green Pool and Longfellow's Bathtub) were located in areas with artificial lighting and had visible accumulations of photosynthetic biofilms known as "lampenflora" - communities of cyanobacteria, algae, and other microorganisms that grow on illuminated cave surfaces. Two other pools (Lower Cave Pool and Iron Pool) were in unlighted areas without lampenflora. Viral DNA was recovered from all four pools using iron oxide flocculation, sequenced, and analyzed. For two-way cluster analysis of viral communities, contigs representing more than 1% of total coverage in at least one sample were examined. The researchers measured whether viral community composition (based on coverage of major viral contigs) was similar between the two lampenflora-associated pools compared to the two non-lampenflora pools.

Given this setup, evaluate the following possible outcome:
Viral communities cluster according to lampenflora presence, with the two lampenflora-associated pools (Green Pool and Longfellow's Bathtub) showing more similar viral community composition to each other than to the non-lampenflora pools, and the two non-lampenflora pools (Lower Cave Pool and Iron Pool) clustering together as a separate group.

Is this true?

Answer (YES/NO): NO